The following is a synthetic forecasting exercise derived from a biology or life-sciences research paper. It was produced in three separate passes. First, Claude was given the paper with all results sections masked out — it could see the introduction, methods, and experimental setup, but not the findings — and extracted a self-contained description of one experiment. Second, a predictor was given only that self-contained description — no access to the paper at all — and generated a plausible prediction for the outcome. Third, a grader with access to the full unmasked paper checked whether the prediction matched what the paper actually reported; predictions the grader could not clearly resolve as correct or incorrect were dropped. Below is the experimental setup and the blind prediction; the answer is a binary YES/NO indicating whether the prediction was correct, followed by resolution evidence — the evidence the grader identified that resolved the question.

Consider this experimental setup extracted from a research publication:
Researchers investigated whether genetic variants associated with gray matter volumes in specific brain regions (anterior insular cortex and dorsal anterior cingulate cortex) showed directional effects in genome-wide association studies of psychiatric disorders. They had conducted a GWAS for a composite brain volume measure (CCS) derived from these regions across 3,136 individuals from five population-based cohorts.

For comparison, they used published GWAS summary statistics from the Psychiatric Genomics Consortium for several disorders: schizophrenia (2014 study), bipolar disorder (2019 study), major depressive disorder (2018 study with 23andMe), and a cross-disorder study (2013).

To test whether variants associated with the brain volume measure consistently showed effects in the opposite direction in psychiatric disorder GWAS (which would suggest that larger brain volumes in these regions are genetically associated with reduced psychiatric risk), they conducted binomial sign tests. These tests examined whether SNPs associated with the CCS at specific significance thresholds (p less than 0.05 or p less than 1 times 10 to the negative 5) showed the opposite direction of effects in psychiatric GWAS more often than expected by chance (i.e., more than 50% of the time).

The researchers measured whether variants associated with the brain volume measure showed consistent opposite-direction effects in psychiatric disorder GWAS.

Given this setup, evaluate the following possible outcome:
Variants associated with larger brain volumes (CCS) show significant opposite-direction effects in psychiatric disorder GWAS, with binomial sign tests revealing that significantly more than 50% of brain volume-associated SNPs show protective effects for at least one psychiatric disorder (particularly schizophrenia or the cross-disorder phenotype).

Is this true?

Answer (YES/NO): NO